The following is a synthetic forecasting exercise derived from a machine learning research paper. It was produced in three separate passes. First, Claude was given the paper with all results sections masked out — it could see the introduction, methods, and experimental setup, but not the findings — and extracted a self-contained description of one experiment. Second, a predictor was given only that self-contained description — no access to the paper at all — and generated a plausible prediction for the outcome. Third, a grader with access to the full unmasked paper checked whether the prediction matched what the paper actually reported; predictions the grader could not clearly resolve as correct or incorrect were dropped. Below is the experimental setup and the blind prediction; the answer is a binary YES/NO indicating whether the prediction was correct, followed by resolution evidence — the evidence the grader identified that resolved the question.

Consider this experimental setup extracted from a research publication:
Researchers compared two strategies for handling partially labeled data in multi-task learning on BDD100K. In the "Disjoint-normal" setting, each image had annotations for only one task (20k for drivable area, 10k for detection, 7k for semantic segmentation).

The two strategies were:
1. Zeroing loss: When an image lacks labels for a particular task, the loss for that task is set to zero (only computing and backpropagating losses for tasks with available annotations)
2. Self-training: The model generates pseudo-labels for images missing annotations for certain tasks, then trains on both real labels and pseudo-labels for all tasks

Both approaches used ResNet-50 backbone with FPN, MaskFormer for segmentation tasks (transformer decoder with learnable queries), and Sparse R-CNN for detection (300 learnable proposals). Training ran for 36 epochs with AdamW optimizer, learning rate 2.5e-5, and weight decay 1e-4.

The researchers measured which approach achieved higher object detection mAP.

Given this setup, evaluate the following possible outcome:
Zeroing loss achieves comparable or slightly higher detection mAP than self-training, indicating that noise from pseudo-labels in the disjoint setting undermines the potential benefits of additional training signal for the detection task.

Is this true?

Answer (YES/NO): NO